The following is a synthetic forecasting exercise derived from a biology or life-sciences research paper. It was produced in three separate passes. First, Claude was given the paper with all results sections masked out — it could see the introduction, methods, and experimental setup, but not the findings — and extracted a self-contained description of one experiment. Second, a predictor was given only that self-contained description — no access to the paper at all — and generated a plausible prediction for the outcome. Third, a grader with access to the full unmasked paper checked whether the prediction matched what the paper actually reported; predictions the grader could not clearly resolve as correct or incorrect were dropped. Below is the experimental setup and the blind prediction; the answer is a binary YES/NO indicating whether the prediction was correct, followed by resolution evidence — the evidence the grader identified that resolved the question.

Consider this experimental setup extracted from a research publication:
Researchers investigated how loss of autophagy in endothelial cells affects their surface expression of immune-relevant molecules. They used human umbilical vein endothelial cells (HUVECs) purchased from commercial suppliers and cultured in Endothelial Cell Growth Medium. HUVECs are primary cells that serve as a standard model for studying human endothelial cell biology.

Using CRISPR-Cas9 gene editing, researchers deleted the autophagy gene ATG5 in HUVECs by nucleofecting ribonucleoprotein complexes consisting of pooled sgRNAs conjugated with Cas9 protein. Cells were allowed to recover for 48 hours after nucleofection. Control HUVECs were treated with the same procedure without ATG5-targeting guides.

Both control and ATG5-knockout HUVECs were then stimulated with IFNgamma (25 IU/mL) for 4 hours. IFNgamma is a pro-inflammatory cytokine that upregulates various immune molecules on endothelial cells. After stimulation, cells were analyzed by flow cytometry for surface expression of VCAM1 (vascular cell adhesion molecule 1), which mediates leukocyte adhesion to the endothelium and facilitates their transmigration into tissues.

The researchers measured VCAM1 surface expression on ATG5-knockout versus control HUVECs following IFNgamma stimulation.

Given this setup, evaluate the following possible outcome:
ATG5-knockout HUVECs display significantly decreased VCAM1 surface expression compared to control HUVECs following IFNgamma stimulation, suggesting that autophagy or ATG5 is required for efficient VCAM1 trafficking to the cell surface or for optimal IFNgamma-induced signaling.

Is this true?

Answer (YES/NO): NO